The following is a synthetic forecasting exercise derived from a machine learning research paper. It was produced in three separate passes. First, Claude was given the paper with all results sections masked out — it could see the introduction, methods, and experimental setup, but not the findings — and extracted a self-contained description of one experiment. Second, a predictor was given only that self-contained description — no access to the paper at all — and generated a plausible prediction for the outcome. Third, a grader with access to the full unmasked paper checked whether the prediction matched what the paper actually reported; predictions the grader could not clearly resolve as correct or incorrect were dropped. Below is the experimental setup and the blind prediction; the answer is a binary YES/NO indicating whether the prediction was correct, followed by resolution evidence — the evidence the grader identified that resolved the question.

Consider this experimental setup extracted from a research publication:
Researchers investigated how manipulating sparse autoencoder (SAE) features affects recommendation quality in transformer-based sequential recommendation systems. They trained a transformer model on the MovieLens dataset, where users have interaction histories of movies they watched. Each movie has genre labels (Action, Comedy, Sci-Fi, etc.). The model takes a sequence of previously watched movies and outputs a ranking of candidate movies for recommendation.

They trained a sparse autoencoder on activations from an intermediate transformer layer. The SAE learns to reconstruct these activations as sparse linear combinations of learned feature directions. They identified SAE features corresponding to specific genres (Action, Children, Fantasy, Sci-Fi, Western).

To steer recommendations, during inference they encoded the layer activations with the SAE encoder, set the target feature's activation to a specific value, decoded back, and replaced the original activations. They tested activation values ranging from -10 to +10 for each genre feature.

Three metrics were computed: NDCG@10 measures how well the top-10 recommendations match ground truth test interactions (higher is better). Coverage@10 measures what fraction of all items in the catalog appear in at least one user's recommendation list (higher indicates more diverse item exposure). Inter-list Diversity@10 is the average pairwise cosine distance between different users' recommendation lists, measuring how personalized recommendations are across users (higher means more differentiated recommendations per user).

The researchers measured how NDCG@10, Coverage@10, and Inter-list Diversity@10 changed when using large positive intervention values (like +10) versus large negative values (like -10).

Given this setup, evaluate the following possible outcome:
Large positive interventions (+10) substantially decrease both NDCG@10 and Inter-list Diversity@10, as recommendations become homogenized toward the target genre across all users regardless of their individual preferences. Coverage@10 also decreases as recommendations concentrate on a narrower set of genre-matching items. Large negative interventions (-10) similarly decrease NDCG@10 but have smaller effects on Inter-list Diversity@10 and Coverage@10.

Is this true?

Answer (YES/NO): NO